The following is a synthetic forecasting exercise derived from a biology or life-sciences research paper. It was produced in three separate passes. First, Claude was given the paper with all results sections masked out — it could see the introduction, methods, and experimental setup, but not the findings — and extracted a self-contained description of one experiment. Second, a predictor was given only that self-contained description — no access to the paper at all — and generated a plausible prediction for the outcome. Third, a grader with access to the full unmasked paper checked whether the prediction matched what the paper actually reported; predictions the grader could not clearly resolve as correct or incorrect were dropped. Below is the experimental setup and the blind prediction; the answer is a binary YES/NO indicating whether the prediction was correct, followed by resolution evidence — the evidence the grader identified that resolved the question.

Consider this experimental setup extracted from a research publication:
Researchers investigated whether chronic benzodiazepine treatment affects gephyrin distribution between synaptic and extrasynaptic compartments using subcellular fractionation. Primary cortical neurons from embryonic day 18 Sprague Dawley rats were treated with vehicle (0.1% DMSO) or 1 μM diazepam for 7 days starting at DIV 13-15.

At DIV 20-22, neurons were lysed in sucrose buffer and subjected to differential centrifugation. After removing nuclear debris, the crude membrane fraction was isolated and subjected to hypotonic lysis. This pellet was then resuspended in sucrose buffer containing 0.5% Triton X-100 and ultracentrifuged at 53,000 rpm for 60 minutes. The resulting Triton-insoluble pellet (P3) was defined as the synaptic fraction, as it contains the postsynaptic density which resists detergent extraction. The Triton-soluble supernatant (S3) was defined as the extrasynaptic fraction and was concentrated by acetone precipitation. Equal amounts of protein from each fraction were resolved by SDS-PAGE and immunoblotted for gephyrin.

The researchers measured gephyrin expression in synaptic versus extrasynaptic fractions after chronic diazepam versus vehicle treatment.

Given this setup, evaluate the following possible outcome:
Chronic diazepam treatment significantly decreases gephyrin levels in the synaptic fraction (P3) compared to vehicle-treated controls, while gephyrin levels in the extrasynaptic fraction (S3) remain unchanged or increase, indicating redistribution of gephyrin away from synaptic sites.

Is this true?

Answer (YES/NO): NO